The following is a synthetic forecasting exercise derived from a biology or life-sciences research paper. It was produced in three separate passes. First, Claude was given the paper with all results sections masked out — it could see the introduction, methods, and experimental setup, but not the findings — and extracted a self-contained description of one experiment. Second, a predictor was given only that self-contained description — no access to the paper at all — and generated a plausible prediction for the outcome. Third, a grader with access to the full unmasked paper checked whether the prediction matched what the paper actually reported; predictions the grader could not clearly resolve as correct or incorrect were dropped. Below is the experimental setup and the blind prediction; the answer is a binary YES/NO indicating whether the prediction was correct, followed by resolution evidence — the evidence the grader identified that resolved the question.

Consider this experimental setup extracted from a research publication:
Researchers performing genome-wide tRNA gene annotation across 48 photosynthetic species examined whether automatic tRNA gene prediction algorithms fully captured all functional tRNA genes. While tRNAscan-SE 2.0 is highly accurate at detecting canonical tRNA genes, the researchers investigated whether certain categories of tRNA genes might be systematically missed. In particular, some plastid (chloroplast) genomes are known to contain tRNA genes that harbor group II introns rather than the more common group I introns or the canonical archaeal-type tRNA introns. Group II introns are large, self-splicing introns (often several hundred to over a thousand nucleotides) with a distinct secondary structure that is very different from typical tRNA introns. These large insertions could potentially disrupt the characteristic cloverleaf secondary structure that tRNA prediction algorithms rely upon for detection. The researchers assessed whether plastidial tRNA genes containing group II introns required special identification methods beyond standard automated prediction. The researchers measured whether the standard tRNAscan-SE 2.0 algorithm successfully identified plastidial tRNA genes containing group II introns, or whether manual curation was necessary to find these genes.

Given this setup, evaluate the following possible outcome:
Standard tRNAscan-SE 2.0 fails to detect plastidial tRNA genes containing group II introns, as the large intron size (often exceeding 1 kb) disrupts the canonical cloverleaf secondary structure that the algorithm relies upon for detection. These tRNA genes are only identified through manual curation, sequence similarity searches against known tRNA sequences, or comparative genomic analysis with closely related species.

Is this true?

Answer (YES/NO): YES